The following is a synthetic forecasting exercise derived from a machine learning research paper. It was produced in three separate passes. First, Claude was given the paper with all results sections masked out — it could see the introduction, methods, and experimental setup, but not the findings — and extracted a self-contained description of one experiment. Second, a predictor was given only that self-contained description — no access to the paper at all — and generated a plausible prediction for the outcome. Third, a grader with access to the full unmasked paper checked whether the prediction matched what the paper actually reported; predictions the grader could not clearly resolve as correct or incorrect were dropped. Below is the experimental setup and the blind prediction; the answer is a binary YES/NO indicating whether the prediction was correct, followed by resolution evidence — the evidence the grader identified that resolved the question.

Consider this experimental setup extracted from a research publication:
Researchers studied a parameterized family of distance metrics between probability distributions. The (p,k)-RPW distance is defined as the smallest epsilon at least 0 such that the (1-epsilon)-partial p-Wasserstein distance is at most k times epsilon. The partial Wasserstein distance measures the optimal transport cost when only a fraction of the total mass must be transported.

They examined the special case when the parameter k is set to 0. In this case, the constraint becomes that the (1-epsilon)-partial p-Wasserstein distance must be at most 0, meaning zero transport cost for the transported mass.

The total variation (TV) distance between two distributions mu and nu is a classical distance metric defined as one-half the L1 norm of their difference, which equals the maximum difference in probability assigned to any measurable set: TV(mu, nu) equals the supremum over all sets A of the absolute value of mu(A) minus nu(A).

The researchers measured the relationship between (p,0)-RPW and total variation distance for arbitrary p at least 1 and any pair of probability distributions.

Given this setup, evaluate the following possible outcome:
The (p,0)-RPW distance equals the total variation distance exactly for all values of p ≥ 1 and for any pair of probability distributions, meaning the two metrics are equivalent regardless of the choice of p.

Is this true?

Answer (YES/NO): YES